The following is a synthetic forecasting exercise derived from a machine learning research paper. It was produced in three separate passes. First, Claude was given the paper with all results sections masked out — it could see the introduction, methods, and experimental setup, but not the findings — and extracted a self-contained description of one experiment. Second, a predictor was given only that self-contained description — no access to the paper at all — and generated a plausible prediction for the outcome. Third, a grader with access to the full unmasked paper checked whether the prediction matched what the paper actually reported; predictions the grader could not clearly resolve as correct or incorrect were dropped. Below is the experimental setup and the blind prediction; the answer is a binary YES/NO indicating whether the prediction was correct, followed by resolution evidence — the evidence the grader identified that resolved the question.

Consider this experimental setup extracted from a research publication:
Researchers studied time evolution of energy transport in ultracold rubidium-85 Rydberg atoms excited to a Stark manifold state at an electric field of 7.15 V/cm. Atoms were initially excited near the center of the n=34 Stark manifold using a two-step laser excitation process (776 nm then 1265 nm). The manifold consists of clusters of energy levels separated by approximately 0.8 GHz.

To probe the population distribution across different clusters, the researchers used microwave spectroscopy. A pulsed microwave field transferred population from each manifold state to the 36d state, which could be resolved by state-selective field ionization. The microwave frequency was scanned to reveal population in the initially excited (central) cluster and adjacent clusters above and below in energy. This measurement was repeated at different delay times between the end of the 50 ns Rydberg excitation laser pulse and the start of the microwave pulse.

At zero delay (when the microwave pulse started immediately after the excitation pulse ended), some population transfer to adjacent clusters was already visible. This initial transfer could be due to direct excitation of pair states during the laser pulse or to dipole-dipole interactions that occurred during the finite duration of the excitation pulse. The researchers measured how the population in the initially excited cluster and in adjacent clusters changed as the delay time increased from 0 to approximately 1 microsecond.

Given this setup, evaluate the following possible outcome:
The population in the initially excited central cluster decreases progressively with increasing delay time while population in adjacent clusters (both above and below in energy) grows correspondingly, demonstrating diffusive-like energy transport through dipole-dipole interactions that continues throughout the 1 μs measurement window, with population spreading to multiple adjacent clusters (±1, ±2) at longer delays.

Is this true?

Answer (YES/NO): NO